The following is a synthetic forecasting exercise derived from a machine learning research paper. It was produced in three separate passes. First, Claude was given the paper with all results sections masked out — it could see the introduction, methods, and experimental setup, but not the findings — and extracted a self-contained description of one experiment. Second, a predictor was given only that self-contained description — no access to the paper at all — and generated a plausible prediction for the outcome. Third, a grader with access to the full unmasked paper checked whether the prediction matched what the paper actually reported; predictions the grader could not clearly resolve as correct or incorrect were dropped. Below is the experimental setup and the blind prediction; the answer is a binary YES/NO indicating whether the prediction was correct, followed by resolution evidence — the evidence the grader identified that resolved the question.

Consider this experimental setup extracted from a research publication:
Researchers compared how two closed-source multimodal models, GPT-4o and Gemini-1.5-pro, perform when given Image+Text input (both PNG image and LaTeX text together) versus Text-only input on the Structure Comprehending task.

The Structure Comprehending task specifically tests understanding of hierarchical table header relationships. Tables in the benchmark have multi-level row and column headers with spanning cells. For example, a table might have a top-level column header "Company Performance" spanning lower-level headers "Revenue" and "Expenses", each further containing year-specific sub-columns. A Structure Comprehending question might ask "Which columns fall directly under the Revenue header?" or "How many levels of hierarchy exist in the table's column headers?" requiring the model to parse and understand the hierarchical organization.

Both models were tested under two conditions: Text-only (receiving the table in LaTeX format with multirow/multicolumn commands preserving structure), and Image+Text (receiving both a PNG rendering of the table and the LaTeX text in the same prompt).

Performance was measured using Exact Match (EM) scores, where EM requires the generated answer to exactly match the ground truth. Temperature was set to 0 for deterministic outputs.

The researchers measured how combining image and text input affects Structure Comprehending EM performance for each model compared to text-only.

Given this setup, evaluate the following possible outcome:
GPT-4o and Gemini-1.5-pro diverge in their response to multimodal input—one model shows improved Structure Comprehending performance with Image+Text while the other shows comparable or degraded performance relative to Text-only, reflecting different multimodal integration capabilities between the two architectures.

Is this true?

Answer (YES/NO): YES